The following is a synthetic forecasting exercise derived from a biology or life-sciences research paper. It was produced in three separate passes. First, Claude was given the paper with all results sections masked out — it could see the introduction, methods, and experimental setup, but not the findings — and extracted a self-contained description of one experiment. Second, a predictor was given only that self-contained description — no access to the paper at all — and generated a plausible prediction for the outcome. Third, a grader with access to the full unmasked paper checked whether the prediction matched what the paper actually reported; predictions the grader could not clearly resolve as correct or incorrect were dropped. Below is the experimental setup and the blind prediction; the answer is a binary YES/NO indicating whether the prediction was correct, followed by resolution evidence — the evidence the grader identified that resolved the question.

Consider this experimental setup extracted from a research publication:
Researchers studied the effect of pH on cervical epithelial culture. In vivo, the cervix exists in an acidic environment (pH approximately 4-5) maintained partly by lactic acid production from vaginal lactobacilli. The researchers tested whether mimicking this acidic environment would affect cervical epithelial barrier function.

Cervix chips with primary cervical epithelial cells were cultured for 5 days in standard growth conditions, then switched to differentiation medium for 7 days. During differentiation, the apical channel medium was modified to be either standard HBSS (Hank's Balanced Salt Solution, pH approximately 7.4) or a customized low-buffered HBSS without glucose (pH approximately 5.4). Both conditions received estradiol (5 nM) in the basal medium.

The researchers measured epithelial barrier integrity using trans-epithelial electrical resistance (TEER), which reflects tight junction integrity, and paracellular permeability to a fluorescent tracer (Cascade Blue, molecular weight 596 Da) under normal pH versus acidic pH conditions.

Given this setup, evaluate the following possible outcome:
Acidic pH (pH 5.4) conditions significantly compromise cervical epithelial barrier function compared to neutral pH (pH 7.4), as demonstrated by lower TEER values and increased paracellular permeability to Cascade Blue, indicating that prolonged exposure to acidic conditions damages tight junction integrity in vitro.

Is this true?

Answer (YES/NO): NO